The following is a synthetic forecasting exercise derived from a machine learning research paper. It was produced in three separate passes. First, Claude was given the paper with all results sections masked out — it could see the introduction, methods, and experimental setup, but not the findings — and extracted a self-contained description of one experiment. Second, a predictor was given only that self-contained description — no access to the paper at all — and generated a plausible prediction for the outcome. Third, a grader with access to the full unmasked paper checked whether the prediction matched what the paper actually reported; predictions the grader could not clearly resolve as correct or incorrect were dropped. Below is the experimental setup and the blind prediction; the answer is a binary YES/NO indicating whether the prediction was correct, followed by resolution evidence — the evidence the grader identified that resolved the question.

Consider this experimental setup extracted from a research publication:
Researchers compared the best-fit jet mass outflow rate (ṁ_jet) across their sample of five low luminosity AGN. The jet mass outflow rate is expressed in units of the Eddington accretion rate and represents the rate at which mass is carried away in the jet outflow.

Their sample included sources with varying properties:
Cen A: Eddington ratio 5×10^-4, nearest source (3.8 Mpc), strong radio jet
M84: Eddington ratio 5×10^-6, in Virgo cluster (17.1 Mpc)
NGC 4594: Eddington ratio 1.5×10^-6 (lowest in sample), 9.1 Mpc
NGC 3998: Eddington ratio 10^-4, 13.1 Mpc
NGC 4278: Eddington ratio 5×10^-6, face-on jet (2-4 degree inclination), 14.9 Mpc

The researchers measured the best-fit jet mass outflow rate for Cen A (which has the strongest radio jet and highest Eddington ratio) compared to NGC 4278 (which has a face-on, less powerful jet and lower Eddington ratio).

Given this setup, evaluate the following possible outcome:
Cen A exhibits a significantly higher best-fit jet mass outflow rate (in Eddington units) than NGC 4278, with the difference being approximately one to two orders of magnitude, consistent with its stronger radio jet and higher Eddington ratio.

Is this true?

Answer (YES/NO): NO